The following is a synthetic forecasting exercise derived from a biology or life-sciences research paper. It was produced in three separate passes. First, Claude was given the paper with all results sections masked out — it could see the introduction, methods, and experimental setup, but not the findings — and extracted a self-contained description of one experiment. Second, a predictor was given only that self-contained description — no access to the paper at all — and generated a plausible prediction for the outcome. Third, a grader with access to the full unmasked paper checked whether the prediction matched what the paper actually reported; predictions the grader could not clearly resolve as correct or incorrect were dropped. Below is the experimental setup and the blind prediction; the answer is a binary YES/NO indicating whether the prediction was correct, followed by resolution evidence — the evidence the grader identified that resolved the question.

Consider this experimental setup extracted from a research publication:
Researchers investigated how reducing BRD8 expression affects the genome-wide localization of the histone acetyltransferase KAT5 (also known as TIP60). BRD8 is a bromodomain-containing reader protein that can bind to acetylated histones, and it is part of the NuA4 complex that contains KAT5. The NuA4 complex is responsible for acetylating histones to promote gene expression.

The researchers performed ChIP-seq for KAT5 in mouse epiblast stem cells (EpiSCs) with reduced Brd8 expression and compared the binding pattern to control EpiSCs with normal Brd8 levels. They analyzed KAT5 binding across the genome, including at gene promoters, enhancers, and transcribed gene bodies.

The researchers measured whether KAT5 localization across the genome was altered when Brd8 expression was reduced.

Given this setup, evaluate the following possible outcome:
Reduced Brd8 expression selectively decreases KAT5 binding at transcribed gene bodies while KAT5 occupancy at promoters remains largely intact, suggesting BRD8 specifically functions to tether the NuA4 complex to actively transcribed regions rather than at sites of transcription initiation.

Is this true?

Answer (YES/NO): NO